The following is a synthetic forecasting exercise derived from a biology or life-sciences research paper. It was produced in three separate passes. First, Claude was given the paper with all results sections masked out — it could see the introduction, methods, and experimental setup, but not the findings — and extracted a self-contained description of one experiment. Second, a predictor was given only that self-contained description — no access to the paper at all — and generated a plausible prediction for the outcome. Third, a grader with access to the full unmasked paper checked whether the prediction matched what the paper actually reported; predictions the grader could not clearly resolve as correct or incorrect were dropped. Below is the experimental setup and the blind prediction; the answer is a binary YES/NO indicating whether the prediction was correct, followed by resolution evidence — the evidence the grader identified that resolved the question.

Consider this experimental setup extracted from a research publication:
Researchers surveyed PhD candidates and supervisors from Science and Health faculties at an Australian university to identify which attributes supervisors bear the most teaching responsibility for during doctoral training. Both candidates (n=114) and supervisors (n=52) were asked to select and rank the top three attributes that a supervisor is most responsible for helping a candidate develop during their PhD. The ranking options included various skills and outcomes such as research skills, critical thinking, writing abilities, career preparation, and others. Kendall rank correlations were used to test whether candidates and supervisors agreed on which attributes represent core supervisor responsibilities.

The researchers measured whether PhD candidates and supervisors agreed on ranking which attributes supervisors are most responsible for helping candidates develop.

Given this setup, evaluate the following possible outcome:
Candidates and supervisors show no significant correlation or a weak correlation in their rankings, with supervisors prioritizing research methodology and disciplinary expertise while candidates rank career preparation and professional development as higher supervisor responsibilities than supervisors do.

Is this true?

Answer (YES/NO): NO